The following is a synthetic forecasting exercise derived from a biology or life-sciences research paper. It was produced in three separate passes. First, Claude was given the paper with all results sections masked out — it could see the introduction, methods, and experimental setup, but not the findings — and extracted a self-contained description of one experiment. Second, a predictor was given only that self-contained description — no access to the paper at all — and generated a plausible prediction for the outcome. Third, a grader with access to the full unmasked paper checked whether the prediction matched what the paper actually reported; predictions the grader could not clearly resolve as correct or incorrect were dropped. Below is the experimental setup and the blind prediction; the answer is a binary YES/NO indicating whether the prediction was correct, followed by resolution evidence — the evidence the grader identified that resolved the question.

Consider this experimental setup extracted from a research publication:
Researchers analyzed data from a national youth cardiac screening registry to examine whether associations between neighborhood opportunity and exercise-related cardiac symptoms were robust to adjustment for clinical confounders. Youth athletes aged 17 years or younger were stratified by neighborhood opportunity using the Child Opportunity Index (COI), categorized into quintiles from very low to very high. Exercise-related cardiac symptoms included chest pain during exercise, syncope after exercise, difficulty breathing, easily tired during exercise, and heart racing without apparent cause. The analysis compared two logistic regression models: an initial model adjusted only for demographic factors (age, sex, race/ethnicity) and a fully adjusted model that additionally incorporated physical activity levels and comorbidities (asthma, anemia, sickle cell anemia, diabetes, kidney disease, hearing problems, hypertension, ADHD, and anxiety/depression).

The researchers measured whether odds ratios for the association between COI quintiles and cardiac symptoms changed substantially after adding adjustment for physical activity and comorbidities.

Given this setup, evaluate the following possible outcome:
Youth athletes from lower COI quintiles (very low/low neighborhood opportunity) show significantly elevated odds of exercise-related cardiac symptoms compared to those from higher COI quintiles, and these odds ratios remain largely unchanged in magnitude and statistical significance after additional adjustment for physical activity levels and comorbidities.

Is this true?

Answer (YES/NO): NO